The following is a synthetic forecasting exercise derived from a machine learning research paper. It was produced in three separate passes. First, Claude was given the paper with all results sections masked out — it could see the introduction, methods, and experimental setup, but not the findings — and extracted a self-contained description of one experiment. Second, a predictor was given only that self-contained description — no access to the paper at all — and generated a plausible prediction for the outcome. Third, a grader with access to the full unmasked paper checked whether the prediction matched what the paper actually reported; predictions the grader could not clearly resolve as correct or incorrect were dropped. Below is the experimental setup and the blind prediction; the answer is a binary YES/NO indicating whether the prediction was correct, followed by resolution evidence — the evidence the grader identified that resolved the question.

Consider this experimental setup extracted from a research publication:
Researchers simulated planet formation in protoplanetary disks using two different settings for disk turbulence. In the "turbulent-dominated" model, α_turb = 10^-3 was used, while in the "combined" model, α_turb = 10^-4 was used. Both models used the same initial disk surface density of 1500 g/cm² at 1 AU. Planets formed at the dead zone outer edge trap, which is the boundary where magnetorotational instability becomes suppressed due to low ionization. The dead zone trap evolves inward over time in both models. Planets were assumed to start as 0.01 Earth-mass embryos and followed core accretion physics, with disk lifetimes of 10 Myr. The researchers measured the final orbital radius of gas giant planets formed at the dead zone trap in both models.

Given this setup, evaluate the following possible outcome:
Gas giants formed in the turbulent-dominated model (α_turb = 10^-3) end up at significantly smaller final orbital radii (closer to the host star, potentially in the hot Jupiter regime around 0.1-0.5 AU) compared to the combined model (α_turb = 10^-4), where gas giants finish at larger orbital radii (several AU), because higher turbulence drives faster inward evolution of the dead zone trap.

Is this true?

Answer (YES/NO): NO